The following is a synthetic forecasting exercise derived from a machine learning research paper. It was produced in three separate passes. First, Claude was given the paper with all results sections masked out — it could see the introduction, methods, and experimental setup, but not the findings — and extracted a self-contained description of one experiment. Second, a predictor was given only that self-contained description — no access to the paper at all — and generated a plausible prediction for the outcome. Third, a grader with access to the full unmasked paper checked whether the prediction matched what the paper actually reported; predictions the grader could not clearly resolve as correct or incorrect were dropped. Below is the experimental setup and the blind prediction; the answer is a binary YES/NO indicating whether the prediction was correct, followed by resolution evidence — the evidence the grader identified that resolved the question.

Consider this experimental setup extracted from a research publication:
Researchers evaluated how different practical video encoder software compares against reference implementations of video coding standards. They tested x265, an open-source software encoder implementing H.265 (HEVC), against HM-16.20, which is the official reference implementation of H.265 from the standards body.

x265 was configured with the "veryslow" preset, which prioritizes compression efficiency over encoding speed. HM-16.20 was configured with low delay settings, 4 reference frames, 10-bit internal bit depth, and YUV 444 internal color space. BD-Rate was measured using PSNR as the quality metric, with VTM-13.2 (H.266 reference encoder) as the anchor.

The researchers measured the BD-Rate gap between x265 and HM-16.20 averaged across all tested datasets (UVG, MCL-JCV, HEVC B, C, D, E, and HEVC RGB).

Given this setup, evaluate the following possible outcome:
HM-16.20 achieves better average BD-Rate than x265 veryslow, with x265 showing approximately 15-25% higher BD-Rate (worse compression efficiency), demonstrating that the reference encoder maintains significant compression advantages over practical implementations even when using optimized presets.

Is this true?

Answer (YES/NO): NO